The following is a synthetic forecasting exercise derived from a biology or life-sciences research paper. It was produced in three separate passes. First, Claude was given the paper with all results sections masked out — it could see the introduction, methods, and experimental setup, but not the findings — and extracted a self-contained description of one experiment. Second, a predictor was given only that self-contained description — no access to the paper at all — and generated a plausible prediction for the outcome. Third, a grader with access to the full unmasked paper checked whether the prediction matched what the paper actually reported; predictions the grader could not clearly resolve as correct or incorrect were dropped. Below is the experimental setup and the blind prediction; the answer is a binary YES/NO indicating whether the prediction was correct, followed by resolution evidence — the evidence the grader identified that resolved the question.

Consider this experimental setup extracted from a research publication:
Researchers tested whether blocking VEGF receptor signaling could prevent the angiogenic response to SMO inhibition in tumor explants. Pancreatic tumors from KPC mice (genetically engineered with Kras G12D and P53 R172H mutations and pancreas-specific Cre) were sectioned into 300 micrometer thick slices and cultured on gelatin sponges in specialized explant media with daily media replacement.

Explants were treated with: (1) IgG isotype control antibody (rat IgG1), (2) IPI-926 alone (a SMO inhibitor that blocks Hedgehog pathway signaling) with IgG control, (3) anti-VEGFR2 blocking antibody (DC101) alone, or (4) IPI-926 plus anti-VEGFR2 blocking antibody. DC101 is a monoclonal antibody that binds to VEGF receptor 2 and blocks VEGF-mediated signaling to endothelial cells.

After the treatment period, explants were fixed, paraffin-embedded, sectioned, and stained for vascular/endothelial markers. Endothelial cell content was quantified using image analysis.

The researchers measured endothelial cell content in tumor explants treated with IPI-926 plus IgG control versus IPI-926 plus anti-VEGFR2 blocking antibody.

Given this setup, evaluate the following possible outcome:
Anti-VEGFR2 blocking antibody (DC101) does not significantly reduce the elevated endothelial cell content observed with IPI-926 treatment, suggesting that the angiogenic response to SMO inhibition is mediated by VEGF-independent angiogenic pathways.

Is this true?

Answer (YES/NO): NO